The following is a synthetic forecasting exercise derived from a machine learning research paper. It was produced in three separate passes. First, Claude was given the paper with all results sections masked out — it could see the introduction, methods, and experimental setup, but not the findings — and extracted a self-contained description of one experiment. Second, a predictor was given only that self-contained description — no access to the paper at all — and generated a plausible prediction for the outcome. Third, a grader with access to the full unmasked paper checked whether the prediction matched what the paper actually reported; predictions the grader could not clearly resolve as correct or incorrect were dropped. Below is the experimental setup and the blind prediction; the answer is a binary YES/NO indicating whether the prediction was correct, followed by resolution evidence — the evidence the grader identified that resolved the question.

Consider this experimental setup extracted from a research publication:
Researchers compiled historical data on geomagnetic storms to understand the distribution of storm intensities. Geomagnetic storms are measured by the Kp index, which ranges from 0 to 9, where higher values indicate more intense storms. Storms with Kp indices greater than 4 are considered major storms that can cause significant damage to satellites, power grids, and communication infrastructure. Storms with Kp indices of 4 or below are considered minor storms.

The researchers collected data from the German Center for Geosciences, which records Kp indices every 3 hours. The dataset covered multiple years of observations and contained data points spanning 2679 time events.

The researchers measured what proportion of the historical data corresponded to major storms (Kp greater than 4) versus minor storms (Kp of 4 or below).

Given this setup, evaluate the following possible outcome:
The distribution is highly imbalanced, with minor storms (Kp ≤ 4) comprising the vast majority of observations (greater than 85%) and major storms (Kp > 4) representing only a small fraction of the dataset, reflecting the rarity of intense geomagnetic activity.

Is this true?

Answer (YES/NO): YES